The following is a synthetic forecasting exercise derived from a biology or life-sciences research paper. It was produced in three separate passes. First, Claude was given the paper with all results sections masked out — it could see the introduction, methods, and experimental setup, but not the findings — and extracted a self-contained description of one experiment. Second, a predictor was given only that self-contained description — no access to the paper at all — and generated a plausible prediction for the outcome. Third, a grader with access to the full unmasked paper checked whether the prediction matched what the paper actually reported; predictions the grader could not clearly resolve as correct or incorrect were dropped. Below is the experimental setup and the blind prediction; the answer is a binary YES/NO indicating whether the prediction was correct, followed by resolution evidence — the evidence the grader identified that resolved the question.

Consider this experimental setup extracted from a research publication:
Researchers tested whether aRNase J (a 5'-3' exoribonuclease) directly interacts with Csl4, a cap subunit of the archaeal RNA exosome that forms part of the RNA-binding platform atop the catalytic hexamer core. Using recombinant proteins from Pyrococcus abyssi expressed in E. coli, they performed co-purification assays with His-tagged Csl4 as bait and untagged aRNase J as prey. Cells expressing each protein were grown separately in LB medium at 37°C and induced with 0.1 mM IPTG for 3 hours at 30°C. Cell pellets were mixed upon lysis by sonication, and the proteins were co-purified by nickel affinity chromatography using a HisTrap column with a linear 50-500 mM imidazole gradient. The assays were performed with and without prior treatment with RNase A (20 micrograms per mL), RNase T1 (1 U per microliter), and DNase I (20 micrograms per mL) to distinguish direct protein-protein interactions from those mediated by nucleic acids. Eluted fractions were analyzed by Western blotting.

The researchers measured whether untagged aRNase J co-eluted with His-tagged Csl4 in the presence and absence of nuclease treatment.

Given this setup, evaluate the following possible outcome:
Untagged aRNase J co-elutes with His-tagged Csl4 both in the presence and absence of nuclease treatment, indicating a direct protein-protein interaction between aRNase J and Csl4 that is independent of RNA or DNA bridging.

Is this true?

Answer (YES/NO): YES